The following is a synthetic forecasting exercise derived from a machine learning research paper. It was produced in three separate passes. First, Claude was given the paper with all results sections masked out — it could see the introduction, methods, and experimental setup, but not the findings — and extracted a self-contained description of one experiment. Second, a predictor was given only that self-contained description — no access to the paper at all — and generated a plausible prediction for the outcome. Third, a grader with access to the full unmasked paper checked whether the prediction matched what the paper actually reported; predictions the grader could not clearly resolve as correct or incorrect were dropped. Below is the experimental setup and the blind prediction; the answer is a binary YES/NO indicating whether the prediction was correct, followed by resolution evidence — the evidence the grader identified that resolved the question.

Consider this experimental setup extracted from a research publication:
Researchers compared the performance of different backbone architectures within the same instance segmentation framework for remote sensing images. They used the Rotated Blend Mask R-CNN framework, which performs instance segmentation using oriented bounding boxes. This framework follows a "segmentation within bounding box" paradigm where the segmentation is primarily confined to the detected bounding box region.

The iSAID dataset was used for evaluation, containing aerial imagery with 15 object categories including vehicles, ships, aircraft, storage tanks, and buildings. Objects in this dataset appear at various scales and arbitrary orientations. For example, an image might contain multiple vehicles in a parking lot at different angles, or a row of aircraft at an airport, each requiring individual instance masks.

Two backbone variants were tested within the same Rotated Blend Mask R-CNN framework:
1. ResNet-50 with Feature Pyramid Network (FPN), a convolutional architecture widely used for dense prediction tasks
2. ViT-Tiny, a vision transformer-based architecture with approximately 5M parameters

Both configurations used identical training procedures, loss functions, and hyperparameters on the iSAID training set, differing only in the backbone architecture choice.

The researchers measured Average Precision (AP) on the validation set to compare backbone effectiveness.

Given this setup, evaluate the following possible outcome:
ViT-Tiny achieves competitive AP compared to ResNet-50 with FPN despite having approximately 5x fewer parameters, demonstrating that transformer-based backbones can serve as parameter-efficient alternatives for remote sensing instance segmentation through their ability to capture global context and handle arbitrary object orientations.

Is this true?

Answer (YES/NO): YES